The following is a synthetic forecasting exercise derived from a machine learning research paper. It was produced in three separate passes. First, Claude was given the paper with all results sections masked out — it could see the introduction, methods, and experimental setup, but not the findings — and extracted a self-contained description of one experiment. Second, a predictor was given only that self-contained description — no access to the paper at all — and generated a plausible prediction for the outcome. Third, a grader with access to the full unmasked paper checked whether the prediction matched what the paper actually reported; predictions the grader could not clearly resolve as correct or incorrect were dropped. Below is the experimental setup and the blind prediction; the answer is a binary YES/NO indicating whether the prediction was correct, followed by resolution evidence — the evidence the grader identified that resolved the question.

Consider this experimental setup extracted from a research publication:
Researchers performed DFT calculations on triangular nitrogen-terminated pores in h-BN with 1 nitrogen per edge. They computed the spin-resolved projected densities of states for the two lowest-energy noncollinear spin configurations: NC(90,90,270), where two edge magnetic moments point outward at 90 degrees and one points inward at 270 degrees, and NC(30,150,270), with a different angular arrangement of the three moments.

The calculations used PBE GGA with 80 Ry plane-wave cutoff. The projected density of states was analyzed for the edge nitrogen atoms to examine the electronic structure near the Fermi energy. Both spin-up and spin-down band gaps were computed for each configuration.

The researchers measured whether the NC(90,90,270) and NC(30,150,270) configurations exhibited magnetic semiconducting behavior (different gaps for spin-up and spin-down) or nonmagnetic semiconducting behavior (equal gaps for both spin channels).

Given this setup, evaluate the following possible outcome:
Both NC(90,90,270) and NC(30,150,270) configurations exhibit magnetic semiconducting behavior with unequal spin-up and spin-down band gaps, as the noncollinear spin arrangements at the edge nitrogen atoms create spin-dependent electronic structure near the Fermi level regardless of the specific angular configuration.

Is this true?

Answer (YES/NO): NO